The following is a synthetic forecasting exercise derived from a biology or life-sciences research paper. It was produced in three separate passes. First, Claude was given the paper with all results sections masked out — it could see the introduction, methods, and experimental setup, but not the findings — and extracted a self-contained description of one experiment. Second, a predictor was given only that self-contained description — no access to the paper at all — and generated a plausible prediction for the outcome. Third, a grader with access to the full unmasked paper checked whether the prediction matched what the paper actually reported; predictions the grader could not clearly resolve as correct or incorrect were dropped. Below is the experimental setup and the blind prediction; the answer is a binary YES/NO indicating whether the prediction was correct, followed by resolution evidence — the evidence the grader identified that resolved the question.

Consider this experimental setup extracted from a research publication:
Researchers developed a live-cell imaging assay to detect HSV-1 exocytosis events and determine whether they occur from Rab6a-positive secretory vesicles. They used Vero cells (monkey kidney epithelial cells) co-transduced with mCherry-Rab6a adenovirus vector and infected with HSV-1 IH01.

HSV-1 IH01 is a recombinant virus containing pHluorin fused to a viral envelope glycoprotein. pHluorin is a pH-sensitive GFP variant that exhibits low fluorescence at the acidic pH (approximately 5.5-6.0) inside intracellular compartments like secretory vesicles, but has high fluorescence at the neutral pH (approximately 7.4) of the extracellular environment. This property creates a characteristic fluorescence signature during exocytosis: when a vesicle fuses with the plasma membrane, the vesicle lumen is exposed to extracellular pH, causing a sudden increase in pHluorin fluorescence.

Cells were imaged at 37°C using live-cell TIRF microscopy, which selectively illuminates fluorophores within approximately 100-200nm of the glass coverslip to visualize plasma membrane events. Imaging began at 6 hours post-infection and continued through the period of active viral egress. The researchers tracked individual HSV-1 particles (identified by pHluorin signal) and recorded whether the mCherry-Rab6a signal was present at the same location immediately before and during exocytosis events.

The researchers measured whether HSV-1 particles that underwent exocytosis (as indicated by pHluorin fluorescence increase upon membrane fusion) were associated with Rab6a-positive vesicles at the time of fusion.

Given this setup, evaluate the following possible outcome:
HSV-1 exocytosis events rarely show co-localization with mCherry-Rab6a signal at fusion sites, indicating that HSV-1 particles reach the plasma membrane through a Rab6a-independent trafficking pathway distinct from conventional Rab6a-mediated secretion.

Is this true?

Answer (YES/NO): NO